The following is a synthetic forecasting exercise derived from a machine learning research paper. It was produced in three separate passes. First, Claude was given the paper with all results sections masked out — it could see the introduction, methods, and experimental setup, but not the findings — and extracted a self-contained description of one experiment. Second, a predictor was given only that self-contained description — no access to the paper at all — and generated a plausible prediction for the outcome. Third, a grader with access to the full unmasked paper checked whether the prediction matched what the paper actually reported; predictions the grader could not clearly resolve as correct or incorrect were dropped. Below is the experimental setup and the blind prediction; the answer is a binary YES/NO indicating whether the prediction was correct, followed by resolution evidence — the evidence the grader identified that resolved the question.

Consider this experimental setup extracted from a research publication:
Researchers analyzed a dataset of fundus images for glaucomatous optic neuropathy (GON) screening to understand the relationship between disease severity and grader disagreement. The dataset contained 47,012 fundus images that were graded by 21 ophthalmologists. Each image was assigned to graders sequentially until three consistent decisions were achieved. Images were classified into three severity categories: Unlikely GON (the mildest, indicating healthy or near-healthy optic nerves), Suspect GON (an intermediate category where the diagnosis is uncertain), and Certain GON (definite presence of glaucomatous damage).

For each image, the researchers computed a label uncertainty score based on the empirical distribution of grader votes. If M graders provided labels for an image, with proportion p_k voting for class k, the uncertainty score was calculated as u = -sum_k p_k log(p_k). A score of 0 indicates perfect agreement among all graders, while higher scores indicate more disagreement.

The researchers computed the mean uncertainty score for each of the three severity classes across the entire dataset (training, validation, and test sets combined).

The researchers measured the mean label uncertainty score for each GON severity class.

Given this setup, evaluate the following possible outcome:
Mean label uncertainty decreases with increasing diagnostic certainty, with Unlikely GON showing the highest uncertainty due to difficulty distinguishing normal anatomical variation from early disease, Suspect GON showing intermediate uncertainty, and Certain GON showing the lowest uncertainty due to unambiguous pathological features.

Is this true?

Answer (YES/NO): NO